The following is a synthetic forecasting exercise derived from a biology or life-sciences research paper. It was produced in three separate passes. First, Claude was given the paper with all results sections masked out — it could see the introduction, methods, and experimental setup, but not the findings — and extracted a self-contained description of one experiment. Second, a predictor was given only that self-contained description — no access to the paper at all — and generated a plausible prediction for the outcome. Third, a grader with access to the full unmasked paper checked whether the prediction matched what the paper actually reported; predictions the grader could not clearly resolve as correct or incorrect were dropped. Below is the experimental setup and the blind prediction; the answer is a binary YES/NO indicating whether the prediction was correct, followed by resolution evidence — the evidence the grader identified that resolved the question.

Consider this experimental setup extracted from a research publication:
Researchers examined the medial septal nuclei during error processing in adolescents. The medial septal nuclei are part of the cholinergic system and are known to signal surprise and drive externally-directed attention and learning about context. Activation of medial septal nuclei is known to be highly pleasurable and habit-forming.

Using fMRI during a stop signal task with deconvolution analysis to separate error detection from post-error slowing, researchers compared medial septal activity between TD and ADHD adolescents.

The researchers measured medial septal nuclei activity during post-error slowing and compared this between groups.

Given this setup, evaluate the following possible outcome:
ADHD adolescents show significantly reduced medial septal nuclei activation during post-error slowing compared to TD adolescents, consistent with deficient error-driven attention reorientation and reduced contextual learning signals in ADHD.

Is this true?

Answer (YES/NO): NO